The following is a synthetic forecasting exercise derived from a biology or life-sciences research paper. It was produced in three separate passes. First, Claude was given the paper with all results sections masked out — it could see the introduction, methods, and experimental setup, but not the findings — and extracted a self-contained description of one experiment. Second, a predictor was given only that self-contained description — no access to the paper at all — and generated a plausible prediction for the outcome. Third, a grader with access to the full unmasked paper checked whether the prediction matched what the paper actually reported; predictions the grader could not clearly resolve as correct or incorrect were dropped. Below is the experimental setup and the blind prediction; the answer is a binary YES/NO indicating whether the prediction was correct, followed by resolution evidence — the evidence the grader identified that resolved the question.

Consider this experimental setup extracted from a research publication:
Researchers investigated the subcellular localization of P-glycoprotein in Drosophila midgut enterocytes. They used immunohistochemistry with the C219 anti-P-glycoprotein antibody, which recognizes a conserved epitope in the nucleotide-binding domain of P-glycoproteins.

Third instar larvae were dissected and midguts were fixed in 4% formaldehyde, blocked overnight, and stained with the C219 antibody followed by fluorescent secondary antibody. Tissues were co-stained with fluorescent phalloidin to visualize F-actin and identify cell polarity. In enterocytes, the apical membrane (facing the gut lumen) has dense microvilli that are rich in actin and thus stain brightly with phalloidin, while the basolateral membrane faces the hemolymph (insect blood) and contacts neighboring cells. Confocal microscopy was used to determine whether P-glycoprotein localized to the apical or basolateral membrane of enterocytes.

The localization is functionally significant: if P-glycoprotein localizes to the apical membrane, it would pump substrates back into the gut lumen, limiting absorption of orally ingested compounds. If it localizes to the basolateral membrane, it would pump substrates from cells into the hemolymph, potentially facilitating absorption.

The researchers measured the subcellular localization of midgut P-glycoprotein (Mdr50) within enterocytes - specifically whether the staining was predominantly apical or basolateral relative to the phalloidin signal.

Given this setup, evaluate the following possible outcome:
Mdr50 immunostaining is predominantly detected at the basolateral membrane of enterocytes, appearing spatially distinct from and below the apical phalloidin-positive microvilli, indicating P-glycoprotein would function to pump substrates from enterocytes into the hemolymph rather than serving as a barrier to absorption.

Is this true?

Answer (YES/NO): YES